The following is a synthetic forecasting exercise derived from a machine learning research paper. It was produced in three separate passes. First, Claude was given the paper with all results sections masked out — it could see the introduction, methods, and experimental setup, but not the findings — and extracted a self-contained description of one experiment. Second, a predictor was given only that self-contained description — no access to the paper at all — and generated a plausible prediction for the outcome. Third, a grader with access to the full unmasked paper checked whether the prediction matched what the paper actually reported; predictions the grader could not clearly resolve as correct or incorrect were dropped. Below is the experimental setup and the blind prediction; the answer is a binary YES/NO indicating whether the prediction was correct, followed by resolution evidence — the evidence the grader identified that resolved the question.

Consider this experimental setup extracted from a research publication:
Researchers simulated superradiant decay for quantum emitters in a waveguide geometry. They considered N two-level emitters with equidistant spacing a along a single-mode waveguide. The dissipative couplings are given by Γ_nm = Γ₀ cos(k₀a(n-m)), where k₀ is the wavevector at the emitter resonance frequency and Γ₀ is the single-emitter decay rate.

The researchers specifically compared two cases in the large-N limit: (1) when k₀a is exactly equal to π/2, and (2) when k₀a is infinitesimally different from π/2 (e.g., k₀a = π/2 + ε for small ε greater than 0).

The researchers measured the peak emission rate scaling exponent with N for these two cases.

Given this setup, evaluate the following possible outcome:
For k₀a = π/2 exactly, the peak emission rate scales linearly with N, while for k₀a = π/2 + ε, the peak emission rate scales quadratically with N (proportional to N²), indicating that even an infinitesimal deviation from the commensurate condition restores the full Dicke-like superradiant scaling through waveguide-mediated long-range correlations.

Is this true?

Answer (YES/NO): NO